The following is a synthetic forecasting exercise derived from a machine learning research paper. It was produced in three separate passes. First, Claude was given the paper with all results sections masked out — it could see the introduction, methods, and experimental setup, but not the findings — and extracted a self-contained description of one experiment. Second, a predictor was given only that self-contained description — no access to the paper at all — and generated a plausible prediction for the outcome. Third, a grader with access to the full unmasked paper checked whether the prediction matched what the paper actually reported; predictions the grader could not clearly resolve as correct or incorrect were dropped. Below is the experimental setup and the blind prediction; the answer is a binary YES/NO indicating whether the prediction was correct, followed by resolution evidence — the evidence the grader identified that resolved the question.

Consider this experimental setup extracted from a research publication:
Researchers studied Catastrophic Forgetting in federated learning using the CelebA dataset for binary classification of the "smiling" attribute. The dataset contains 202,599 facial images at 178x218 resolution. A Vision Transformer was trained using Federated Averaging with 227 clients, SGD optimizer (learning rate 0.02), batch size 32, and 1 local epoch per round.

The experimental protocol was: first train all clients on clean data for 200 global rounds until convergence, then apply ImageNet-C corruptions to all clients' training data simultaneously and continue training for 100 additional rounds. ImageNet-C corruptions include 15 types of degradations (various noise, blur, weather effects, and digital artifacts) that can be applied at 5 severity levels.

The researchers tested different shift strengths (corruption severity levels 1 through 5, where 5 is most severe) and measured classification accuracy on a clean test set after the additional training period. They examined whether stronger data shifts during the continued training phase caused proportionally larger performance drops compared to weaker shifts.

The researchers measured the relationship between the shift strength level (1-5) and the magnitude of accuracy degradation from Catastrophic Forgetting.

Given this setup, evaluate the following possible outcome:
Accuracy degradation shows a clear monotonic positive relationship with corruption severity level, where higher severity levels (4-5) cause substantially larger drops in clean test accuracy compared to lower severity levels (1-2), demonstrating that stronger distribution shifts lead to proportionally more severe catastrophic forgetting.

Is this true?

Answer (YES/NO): YES